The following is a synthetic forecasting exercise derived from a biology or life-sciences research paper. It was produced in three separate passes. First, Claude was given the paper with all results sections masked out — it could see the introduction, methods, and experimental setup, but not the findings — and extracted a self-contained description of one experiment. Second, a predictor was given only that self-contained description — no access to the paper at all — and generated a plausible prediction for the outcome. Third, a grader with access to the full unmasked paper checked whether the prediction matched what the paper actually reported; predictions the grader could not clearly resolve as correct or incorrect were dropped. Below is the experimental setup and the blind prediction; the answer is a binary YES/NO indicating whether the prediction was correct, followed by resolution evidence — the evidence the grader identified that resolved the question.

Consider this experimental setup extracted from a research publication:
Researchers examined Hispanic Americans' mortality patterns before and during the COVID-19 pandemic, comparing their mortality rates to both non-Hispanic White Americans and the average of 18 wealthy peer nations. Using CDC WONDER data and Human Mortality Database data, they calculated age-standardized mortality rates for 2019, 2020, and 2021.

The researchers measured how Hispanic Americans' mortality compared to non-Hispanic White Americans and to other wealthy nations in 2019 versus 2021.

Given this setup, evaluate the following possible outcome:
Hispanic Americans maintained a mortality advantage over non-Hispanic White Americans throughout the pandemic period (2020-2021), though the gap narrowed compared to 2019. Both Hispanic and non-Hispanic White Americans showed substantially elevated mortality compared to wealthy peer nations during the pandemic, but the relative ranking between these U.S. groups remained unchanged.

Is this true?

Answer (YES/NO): NO